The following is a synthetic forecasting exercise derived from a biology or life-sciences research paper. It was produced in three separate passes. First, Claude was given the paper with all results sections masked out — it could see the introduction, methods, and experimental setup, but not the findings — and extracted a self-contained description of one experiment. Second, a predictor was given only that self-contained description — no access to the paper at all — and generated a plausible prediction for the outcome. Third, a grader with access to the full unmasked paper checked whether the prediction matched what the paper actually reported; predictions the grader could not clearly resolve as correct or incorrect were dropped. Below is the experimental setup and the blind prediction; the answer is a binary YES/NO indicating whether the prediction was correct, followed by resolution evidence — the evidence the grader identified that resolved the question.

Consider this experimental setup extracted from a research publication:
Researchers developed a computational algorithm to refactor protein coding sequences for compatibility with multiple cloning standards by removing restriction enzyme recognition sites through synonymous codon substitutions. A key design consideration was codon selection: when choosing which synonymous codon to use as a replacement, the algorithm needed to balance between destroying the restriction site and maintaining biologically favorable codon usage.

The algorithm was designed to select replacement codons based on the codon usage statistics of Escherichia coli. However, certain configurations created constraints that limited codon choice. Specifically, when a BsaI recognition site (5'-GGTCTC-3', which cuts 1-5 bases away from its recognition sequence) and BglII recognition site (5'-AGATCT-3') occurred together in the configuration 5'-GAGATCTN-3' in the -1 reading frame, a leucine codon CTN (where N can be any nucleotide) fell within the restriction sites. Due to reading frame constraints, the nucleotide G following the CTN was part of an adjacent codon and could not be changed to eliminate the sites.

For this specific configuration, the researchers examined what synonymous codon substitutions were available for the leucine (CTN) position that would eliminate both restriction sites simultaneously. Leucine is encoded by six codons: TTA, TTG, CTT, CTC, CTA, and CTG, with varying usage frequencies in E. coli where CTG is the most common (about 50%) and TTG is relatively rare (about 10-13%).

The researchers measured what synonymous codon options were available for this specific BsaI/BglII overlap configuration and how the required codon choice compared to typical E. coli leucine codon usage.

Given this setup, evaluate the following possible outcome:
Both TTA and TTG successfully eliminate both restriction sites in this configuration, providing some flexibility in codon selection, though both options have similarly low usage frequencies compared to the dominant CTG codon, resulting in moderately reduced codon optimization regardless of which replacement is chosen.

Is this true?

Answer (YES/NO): NO